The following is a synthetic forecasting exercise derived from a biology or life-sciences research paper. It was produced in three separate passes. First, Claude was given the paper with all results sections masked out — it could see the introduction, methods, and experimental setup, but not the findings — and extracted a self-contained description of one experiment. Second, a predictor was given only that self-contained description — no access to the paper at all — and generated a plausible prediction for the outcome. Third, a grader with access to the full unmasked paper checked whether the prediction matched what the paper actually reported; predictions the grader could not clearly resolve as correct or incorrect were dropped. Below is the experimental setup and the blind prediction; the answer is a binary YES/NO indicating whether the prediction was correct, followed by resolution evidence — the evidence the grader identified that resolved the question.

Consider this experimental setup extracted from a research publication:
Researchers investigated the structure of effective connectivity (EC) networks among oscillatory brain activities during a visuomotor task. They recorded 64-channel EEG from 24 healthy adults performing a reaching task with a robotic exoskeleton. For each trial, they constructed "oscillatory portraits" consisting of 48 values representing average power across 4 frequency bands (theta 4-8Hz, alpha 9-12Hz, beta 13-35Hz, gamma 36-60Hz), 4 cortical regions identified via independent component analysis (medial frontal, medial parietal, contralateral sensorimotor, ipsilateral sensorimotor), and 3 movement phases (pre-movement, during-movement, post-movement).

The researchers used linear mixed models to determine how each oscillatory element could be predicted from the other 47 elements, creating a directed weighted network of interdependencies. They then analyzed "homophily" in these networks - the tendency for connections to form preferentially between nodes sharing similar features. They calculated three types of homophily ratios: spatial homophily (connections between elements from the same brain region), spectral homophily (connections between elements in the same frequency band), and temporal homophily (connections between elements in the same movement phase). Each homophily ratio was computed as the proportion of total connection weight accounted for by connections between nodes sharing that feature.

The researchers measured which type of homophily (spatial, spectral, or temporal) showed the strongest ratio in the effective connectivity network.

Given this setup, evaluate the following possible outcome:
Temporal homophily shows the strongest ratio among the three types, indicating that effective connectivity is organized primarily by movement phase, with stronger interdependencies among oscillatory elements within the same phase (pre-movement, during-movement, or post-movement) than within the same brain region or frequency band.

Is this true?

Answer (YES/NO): YES